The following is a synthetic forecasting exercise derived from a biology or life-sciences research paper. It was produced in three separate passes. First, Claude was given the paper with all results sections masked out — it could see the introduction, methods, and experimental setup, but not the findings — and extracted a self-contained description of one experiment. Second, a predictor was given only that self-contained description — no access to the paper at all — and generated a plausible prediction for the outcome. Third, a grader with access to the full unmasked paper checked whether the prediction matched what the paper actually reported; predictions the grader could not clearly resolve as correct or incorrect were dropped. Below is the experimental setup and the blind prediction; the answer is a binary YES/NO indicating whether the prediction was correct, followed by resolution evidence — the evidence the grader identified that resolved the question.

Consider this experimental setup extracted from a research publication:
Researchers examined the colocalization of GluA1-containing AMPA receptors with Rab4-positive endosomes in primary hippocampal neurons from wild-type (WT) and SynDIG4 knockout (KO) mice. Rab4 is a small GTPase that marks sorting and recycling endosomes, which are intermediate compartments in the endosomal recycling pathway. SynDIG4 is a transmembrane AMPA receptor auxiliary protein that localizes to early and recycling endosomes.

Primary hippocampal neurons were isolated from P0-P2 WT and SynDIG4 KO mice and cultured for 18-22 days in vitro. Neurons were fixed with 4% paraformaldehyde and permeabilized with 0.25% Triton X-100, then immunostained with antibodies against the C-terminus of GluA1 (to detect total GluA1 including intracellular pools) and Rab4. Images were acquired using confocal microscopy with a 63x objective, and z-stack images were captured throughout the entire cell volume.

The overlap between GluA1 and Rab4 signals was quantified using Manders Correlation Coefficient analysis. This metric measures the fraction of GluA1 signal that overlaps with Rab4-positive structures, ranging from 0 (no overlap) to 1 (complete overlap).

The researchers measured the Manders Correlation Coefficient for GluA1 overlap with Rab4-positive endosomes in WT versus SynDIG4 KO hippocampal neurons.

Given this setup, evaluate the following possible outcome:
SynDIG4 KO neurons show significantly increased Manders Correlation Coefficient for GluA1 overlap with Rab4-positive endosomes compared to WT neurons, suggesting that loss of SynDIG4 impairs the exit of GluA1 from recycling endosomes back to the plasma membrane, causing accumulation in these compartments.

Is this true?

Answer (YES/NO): YES